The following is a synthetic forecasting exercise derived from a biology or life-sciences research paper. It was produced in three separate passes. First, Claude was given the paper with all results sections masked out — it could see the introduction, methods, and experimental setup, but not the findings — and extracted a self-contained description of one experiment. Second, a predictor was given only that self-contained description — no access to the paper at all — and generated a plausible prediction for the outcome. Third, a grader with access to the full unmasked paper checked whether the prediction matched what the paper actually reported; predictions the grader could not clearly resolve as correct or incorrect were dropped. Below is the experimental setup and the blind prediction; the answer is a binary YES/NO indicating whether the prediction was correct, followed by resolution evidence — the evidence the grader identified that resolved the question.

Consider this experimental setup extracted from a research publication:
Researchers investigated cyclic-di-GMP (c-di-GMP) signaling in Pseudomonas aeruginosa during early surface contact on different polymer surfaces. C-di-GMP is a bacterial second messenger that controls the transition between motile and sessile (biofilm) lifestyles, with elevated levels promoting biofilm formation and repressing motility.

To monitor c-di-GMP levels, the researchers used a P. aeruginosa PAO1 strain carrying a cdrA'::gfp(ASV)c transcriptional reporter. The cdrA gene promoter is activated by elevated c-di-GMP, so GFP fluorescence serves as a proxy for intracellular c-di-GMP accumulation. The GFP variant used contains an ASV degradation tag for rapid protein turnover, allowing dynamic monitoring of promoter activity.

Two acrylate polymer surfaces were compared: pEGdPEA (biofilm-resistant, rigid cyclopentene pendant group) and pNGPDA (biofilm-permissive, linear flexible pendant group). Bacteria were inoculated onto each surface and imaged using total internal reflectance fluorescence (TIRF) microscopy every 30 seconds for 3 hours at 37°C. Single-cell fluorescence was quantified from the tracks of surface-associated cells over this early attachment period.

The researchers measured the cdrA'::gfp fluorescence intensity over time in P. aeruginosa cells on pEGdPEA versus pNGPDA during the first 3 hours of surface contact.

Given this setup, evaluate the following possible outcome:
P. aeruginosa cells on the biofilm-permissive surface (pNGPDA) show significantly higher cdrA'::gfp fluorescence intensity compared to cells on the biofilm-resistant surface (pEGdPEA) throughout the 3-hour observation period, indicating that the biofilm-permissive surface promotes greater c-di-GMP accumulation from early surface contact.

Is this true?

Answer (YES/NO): YES